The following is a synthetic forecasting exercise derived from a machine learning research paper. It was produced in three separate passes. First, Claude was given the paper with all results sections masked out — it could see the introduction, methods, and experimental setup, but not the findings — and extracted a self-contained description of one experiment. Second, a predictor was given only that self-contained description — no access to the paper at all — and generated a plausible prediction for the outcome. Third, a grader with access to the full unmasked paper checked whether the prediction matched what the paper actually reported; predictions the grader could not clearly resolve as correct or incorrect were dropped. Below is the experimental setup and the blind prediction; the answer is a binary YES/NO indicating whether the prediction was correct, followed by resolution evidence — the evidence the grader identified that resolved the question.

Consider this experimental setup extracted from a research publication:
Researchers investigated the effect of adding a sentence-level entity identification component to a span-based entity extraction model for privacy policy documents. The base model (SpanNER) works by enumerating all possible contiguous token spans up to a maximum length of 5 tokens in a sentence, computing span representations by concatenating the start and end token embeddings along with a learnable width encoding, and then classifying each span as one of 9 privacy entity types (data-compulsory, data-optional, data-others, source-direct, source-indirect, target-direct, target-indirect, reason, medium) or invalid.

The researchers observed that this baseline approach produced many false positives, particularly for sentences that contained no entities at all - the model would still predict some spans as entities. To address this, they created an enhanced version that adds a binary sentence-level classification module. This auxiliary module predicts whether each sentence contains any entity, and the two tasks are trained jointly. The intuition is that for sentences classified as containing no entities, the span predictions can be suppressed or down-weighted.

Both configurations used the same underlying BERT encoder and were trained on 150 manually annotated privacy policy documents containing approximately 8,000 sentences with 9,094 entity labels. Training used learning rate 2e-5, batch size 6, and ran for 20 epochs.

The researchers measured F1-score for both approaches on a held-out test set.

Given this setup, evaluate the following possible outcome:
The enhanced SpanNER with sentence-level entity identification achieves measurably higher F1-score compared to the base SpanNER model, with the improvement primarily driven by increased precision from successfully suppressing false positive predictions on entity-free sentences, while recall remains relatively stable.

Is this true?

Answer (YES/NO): NO